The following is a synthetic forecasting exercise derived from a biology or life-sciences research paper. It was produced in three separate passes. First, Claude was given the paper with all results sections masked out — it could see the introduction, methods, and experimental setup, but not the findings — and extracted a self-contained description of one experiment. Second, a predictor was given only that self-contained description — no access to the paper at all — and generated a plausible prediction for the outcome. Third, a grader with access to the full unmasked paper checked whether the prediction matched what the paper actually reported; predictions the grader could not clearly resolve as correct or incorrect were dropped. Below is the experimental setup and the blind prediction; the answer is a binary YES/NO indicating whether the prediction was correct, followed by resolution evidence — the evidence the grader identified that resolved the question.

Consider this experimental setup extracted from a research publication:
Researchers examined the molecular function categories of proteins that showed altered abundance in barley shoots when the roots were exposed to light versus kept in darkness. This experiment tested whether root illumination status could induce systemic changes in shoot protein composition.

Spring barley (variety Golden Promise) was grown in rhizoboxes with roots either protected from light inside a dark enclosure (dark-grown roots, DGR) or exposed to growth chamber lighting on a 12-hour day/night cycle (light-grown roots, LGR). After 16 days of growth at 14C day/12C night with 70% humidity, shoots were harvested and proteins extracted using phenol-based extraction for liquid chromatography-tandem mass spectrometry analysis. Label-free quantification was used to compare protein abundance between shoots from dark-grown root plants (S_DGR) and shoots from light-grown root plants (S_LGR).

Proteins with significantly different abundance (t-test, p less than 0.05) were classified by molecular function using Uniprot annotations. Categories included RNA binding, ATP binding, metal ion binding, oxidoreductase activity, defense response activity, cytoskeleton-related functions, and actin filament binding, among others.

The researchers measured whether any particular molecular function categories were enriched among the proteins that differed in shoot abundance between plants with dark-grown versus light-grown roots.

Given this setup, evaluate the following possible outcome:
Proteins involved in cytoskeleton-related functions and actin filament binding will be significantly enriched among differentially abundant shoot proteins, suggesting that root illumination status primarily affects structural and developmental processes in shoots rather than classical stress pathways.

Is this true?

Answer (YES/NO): NO